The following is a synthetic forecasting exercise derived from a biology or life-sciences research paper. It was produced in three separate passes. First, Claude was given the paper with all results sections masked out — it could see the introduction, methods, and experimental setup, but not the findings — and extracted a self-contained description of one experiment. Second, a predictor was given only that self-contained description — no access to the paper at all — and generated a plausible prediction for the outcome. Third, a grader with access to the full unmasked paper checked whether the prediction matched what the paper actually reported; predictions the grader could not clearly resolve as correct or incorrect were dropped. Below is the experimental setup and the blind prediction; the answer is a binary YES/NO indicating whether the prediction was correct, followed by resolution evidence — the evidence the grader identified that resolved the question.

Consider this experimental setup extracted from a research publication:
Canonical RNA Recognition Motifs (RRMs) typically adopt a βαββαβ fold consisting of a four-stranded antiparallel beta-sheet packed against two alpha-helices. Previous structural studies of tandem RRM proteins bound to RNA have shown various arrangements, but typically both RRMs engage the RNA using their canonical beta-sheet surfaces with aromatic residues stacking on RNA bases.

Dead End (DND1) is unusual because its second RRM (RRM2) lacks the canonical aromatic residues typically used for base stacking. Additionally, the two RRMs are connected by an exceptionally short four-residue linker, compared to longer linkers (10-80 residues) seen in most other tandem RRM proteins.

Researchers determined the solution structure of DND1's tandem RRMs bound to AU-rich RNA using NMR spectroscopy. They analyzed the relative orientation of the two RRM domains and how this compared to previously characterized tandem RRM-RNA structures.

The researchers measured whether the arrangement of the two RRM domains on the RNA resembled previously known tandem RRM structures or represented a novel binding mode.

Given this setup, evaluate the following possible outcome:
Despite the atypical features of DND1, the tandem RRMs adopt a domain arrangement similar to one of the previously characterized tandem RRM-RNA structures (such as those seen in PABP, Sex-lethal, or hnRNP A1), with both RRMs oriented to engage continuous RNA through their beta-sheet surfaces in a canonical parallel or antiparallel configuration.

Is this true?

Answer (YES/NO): NO